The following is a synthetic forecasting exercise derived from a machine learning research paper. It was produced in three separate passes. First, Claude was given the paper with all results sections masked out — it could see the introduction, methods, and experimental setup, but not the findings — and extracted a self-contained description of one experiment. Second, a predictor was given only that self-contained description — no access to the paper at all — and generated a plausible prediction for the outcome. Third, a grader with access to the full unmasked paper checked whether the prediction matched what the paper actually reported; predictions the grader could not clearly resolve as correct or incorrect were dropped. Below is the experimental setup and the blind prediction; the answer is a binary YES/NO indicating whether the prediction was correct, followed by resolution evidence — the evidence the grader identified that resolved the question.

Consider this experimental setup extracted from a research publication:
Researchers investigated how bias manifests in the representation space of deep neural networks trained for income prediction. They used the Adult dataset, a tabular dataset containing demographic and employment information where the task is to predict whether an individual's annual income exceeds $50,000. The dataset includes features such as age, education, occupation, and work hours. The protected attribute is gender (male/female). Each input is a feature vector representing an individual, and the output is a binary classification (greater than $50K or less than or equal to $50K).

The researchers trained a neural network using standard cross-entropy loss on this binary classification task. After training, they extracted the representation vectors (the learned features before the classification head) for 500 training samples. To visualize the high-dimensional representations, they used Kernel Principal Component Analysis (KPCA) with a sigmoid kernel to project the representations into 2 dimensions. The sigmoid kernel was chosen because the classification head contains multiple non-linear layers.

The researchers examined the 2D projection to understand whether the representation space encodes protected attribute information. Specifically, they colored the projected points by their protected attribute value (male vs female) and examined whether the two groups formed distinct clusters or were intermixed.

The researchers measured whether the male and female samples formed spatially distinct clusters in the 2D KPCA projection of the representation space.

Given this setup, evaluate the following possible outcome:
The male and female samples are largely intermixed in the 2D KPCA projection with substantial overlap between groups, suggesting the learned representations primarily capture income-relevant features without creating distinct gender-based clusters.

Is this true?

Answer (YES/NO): NO